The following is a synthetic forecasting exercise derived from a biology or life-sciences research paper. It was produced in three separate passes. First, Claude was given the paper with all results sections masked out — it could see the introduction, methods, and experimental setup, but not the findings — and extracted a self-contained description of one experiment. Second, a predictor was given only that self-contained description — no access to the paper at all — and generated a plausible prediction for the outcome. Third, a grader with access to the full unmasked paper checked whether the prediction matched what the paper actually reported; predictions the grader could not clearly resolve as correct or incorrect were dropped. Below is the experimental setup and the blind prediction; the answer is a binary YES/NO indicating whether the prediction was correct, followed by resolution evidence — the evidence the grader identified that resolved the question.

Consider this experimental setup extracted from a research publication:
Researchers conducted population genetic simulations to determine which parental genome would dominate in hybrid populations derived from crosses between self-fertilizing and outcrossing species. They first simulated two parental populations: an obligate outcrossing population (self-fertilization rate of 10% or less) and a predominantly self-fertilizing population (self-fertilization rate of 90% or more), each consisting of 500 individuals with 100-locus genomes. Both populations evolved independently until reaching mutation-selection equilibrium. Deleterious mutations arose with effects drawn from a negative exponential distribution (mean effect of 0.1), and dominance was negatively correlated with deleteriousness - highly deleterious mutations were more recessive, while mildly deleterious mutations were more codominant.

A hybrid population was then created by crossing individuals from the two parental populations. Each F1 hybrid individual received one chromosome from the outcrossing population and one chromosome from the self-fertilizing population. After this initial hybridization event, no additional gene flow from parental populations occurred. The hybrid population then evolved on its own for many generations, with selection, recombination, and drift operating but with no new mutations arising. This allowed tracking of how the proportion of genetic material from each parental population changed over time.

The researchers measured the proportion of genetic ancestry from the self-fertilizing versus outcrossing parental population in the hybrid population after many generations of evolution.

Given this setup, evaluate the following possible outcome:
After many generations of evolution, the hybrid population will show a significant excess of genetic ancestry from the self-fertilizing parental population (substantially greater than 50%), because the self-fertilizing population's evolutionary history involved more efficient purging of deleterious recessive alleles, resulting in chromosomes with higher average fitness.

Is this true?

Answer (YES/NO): NO